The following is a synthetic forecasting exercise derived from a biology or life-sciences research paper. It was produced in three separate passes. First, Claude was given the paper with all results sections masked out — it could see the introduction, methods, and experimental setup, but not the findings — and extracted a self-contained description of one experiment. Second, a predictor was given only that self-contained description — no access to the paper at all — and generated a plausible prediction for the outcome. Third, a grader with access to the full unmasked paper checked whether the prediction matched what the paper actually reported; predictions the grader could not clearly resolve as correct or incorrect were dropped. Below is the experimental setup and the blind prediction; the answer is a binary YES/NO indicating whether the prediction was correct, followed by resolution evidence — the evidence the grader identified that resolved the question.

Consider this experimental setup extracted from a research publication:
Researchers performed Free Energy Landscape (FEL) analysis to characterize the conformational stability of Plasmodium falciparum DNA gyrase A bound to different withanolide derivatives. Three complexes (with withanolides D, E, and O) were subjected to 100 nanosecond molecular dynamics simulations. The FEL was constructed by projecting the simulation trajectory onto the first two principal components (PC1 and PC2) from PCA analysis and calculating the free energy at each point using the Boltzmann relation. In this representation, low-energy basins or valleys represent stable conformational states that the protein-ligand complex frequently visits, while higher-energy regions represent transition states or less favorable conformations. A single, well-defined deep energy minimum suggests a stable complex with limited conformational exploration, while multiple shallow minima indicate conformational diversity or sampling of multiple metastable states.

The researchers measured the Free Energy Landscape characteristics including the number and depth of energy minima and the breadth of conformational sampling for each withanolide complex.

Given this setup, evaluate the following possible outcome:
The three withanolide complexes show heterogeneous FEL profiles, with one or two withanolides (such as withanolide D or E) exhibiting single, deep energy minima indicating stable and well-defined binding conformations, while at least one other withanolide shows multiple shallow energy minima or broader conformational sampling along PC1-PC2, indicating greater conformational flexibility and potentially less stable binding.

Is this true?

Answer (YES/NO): NO